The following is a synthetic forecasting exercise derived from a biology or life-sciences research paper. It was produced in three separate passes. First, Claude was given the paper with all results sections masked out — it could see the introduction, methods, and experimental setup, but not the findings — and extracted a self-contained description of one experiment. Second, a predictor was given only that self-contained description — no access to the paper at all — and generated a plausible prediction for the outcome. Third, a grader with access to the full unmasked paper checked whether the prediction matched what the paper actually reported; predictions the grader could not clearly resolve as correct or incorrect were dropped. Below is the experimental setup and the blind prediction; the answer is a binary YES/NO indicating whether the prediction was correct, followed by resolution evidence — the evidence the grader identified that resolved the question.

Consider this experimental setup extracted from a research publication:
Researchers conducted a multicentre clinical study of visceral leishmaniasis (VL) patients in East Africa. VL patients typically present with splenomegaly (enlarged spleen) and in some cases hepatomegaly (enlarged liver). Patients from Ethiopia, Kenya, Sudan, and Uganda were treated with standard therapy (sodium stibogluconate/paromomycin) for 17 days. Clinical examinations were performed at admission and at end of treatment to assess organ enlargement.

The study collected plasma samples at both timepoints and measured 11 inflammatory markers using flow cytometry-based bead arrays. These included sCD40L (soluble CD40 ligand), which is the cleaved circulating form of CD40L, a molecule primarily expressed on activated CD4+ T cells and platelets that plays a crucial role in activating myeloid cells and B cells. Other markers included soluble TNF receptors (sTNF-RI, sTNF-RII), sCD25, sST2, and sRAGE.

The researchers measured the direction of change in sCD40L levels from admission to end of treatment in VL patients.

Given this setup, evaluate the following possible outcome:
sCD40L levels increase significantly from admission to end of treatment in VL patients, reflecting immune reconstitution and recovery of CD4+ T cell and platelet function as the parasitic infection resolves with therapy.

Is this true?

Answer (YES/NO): YES